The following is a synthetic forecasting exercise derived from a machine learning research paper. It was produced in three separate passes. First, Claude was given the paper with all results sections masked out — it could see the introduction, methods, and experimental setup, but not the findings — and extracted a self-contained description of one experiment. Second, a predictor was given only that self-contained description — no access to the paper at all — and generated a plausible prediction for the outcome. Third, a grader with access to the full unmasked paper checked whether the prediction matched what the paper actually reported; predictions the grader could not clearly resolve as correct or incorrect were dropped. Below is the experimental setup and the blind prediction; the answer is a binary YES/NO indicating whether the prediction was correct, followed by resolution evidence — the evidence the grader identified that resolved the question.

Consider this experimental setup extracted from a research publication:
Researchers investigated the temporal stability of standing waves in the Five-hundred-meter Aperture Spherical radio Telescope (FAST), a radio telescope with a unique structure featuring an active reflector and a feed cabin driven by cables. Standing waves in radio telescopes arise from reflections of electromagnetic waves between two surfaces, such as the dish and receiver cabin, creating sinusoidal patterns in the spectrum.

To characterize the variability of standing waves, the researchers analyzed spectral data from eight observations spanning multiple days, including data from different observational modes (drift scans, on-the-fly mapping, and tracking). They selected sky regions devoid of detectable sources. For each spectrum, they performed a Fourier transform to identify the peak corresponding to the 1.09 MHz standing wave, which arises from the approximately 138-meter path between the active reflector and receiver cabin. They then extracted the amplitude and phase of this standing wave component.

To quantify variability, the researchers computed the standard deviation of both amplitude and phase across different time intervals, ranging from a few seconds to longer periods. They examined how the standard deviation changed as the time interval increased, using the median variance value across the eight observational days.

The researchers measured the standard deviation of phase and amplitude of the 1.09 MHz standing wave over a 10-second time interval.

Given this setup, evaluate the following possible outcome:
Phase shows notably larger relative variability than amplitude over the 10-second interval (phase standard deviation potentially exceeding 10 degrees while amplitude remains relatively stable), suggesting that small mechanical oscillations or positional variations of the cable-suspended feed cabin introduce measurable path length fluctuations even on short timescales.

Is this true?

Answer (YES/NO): NO